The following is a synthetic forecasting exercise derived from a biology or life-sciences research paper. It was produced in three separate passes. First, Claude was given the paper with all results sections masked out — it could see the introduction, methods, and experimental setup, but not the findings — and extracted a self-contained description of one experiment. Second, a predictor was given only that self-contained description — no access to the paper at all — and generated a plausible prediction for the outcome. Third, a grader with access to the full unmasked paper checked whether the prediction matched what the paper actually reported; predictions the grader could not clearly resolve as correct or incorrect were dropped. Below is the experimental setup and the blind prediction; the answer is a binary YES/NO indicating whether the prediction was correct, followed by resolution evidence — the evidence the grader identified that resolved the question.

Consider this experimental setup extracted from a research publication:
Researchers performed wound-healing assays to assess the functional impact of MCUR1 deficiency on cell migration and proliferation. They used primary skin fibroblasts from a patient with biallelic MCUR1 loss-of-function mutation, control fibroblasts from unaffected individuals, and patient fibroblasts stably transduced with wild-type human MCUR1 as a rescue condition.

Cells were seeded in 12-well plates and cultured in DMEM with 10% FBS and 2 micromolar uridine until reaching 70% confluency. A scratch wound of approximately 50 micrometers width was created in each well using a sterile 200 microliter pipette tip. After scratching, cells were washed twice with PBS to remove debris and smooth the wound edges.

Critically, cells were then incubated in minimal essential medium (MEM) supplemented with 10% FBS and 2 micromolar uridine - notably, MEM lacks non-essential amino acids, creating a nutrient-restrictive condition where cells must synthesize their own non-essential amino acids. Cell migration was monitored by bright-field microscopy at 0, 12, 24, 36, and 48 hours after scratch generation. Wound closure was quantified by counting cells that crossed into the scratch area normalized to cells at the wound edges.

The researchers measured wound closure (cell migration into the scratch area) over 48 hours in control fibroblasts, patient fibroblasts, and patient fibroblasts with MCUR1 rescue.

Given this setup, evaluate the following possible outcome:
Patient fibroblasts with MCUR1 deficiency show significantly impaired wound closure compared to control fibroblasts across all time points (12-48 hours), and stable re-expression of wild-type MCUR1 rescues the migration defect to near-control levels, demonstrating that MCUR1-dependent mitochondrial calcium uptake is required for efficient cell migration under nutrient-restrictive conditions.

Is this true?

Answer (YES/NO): NO